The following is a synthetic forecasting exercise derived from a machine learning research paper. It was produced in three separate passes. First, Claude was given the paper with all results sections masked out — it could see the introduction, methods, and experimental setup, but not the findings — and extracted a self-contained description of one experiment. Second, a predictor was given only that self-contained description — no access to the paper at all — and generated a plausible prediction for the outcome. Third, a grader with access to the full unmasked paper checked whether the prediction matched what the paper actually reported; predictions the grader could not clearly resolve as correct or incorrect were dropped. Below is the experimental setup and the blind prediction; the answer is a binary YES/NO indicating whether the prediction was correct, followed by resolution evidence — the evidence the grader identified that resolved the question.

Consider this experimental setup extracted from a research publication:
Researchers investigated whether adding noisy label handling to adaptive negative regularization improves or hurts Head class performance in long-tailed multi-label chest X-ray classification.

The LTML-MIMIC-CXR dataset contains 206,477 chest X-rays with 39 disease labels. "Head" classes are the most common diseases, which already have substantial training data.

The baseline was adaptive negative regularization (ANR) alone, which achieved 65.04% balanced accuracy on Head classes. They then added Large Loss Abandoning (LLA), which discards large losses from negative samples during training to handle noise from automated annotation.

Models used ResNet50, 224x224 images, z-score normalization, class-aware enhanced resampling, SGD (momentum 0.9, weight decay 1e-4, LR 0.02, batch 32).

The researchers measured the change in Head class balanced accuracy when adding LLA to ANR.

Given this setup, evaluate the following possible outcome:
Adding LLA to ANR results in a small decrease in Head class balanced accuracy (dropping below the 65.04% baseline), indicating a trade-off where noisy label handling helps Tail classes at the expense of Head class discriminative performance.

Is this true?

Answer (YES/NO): YES